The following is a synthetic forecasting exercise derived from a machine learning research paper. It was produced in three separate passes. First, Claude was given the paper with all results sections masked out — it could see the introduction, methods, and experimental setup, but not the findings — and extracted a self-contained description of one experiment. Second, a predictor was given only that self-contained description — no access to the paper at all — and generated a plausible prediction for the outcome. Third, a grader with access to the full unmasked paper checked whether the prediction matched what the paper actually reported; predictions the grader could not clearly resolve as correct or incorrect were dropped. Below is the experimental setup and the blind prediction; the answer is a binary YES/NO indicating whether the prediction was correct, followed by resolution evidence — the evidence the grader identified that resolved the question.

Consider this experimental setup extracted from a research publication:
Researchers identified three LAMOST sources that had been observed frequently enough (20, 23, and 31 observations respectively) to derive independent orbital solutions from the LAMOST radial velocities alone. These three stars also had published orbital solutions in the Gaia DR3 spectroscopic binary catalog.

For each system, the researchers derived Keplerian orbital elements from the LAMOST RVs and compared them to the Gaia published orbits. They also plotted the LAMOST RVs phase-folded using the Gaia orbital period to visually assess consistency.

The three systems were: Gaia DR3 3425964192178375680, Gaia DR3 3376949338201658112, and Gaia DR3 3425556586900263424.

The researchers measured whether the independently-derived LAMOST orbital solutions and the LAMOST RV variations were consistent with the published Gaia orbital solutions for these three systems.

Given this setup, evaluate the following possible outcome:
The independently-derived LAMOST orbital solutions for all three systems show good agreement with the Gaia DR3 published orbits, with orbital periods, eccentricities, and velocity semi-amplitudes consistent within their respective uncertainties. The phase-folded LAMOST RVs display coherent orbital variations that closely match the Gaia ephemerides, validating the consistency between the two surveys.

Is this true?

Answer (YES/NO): NO